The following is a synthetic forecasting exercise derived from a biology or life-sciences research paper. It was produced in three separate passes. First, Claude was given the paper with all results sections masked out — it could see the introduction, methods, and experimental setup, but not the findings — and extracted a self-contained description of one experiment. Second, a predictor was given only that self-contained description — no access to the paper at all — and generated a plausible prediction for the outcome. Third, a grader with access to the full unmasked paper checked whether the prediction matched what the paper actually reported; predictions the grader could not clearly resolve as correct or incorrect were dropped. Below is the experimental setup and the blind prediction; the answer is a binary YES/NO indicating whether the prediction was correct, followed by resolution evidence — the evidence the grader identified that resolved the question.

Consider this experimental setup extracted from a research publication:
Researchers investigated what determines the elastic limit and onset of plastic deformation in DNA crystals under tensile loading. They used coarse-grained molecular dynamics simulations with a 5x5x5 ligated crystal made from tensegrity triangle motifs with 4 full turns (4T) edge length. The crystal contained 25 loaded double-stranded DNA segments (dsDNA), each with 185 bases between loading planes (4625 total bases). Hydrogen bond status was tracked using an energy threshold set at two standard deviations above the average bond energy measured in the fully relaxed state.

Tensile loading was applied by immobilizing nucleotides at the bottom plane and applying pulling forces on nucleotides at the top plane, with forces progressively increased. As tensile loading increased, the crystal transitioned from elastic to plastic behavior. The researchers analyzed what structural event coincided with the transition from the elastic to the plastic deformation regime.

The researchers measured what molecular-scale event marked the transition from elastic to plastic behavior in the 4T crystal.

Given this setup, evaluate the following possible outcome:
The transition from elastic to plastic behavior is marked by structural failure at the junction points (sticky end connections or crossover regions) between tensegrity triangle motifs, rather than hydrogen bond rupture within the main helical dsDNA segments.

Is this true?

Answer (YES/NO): NO